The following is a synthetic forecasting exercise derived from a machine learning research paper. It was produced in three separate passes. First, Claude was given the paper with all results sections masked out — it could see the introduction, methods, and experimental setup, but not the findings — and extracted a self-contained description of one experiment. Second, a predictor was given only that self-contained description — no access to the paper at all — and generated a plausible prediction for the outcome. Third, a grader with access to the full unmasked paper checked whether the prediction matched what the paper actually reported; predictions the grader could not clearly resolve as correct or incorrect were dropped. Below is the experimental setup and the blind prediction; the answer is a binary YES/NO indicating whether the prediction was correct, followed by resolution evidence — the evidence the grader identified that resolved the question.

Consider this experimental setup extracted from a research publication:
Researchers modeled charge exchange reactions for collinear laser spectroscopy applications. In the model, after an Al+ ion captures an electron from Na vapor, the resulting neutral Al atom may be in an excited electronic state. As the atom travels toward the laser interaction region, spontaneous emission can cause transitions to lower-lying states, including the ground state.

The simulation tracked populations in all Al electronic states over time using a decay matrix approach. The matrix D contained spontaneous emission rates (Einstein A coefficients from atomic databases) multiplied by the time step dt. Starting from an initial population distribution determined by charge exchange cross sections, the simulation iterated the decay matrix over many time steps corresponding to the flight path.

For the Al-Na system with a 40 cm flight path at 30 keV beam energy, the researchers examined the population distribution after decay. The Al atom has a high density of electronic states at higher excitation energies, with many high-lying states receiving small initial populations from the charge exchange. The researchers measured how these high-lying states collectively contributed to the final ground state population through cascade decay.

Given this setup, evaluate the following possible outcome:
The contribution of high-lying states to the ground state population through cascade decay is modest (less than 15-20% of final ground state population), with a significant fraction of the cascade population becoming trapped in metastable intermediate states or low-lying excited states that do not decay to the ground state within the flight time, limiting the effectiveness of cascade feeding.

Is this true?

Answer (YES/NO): NO